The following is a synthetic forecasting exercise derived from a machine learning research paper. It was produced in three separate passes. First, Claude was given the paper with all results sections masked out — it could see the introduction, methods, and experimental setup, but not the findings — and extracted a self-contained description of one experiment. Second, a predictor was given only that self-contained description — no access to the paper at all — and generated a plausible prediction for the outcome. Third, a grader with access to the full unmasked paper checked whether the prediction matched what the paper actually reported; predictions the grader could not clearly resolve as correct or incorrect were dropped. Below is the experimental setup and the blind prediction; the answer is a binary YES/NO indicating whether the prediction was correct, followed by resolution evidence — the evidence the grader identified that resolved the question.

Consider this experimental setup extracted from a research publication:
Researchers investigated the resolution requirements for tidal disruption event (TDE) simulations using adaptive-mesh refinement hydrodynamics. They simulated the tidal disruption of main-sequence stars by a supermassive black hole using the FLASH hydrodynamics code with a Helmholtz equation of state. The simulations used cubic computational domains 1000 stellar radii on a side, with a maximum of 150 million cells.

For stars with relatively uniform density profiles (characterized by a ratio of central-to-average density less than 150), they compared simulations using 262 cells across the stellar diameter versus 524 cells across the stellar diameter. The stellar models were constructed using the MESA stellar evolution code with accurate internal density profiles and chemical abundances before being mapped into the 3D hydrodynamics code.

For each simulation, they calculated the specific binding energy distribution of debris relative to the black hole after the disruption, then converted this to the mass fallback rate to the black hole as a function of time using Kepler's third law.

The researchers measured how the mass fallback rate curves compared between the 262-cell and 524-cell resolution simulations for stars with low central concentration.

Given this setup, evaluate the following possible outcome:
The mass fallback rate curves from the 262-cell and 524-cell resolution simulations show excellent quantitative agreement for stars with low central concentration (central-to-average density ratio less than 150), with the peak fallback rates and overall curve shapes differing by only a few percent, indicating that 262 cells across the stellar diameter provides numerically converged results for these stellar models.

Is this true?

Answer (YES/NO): YES